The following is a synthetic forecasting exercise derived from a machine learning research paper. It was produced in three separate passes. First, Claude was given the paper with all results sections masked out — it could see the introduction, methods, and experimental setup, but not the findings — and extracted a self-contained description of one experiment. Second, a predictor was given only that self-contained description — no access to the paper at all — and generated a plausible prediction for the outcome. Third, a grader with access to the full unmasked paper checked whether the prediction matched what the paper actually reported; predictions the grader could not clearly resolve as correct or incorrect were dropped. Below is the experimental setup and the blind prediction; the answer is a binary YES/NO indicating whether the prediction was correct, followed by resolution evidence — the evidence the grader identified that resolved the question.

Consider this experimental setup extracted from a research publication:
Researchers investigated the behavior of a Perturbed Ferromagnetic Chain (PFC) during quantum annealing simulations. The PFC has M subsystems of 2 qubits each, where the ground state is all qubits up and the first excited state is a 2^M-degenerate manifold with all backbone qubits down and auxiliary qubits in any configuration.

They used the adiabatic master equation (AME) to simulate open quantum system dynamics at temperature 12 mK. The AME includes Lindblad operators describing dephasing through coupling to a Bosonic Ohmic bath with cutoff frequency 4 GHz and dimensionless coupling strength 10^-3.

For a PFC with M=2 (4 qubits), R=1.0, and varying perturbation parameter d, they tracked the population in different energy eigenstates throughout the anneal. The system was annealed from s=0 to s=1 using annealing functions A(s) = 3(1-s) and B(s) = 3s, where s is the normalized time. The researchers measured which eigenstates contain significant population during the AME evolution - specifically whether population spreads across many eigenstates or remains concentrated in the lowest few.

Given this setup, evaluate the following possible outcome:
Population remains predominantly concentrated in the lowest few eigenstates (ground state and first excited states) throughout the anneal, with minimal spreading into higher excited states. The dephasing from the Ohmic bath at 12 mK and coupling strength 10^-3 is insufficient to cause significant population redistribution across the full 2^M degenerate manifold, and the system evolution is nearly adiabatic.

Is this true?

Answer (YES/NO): NO